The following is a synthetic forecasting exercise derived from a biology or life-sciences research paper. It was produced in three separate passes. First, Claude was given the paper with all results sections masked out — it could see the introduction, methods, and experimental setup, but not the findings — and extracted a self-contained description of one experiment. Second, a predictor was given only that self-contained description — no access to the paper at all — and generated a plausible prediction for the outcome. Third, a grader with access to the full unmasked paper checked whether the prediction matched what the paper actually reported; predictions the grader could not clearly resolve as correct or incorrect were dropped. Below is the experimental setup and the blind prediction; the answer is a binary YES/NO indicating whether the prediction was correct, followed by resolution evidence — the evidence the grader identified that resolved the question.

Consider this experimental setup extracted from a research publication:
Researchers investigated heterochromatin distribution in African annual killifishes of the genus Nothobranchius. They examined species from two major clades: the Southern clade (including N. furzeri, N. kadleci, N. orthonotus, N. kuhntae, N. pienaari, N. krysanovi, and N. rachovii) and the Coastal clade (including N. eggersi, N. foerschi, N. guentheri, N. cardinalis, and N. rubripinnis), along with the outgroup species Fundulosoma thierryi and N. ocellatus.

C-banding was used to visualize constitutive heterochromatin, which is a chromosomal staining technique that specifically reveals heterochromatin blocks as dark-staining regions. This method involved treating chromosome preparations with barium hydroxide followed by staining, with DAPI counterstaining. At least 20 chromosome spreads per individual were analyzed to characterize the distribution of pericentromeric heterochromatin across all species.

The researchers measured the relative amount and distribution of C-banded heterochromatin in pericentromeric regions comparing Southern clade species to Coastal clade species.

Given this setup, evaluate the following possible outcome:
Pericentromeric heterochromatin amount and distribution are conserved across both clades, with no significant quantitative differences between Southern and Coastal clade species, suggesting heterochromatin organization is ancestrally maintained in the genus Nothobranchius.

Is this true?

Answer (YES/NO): NO